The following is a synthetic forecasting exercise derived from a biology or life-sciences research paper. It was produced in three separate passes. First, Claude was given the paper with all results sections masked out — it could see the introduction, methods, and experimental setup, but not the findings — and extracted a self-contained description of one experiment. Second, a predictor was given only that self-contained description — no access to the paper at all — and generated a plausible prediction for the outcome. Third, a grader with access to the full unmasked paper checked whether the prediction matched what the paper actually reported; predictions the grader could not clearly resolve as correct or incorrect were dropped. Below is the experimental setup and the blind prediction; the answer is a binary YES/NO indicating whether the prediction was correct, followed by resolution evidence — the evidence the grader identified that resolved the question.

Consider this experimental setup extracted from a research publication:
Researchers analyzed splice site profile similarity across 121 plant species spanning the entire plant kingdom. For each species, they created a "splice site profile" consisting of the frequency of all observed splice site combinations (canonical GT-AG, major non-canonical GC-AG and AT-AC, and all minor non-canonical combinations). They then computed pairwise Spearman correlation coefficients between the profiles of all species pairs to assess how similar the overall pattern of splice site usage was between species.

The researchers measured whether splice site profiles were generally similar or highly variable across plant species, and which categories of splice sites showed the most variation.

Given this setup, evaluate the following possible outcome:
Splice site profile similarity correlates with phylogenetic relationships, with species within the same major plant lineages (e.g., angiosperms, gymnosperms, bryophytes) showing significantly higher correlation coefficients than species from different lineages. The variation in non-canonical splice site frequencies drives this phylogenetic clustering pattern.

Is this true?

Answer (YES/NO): NO